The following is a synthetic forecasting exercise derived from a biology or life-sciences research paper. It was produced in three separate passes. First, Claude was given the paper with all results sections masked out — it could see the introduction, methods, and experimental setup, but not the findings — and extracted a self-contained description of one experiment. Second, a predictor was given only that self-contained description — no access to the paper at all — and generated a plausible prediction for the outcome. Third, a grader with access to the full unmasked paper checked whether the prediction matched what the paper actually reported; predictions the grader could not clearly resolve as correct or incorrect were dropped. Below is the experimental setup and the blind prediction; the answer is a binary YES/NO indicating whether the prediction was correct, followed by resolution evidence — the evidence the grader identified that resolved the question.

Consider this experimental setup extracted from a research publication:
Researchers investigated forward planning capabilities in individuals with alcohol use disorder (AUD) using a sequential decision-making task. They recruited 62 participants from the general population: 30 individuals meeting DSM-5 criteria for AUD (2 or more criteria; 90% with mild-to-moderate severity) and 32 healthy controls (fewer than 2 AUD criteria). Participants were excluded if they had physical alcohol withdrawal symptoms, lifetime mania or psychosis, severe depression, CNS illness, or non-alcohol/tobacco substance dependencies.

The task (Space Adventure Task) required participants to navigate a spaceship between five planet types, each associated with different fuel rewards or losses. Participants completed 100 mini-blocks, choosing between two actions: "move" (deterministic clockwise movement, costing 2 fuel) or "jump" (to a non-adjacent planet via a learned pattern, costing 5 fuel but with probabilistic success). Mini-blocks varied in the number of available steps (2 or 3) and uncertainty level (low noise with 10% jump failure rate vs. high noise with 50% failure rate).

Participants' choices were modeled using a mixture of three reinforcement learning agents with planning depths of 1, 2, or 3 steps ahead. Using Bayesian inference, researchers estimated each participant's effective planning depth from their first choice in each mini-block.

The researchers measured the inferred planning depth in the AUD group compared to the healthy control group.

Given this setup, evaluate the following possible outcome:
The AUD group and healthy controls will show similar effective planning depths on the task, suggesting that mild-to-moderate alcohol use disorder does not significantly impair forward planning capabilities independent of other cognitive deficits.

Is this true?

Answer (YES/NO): NO